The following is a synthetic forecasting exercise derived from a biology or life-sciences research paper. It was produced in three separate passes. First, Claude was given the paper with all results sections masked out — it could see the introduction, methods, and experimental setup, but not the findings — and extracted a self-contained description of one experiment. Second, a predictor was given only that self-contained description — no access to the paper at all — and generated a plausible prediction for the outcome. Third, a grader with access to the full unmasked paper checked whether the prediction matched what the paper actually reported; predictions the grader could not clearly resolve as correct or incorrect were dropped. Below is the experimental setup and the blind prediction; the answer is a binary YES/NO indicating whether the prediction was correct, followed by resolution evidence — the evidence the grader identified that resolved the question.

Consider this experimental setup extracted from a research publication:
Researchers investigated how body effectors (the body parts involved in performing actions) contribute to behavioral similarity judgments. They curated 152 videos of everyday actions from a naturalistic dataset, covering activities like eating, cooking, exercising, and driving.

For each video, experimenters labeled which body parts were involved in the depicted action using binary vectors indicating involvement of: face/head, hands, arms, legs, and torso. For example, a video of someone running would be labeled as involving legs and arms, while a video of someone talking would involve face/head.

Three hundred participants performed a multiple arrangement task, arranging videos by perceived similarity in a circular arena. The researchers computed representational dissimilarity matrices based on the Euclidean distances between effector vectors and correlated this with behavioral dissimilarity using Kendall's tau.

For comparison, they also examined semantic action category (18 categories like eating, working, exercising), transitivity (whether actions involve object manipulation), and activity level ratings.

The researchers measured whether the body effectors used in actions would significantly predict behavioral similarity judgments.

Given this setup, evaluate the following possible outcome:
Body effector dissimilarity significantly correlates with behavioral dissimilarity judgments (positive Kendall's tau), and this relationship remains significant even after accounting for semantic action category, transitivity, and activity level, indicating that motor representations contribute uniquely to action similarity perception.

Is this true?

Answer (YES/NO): NO